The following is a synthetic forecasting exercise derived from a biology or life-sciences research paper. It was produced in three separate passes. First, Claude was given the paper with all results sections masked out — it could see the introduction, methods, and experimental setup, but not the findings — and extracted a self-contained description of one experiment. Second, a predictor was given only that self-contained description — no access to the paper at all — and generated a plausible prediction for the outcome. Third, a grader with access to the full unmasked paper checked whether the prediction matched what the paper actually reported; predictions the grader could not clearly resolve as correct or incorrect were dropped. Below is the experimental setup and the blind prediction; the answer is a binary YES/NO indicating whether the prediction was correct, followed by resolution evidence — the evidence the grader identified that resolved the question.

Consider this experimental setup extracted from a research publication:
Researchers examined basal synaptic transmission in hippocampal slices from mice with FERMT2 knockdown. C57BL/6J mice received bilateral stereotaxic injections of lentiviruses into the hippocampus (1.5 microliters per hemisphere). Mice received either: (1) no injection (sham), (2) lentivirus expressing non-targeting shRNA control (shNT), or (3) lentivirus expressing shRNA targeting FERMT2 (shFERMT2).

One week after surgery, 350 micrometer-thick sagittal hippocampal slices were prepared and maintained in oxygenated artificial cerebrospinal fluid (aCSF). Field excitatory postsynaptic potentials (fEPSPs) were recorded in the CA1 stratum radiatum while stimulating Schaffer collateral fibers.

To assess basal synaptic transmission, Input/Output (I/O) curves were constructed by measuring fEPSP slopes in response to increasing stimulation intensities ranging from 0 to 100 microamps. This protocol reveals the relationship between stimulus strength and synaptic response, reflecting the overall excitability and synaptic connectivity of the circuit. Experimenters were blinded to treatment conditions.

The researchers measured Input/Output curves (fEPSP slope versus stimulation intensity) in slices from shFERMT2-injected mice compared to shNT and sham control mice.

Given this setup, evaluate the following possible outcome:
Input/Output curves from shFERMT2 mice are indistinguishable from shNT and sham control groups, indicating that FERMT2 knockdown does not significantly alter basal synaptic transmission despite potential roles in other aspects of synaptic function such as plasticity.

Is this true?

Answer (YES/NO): YES